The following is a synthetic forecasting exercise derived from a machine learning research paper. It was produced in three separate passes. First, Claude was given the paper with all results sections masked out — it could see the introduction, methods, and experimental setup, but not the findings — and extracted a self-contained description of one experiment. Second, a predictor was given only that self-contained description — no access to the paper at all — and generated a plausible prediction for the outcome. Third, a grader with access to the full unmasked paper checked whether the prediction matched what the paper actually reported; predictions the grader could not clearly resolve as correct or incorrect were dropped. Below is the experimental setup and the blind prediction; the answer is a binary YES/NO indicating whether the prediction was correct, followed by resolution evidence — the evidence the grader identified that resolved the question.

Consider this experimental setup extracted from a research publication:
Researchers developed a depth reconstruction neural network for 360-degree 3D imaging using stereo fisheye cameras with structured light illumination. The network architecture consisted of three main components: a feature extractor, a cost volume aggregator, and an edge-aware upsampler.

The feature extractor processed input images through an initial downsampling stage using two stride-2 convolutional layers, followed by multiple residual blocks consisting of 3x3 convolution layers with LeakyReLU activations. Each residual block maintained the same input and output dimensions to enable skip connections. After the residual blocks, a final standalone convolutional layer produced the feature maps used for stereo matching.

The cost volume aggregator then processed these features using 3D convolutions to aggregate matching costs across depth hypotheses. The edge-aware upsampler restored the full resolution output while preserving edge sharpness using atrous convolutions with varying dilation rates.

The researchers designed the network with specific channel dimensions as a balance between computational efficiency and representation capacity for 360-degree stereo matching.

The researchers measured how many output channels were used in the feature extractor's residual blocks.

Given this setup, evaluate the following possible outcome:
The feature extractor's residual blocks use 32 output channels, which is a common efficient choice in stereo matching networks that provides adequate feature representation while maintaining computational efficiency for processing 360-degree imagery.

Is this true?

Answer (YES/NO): NO